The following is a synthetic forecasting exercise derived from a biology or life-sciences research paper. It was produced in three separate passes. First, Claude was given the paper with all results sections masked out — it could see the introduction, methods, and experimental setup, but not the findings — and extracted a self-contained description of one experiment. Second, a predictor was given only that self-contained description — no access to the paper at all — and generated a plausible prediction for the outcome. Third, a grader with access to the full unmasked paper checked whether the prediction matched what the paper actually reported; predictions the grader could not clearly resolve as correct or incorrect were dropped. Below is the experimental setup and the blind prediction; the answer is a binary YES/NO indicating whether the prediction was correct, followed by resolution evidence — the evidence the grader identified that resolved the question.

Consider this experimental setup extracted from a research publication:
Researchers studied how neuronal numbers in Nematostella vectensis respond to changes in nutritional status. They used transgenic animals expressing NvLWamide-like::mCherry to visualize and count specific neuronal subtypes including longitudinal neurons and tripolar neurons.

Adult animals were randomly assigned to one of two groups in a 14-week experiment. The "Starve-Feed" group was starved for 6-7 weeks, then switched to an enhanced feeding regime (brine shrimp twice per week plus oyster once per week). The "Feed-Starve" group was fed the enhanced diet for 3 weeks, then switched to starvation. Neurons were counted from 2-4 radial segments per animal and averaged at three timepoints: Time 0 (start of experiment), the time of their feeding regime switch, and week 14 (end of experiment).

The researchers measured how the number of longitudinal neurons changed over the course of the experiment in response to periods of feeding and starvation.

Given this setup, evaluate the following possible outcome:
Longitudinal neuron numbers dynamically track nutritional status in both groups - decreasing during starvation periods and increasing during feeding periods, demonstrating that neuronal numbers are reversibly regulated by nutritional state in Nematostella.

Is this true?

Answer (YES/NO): YES